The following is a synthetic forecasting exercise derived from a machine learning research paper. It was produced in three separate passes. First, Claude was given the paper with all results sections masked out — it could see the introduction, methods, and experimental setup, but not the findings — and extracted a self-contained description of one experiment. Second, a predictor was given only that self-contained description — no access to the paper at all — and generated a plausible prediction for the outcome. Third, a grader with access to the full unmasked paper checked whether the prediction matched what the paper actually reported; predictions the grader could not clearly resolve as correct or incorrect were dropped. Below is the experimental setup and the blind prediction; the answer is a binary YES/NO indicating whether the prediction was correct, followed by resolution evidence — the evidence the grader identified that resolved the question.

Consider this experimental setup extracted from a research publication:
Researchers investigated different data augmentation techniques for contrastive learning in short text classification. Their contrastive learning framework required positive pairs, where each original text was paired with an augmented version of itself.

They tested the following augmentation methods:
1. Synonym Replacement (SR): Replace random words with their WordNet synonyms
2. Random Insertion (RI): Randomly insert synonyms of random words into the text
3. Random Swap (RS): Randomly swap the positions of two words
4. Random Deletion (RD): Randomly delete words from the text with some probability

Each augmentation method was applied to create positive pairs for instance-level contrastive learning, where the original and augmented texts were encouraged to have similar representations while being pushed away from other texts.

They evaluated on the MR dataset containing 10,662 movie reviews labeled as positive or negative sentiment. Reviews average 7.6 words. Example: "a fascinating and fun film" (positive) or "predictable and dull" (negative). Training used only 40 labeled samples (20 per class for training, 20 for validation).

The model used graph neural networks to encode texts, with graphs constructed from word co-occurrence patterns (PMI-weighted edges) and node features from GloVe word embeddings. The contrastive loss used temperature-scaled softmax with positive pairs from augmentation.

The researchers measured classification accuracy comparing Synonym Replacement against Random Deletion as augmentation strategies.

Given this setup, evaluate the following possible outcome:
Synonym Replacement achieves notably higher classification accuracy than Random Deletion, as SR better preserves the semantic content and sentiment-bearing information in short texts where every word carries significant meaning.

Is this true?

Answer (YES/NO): YES